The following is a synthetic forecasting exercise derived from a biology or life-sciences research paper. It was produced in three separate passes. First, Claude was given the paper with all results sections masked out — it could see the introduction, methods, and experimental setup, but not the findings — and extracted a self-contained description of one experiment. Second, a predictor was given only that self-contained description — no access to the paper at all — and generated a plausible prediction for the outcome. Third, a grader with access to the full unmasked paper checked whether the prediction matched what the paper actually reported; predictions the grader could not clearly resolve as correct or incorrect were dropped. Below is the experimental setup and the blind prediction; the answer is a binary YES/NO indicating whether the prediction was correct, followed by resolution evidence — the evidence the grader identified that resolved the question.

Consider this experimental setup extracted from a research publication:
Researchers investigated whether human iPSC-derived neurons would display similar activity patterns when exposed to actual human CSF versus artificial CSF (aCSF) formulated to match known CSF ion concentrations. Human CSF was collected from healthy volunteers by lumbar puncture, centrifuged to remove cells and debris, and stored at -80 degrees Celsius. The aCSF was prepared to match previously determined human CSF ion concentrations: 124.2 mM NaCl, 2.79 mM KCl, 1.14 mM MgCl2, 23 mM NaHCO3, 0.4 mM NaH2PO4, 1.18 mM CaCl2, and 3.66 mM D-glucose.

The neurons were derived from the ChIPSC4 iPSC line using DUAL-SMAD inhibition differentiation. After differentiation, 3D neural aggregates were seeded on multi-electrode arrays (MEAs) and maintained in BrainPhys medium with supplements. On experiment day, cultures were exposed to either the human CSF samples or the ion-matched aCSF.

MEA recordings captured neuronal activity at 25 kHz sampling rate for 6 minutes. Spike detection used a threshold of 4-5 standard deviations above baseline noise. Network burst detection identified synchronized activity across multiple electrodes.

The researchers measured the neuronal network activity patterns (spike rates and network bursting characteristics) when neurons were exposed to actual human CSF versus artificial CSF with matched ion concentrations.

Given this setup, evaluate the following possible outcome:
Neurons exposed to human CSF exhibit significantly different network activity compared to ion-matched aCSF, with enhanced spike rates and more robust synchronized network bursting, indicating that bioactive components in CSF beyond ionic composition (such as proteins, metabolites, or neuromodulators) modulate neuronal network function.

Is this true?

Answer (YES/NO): YES